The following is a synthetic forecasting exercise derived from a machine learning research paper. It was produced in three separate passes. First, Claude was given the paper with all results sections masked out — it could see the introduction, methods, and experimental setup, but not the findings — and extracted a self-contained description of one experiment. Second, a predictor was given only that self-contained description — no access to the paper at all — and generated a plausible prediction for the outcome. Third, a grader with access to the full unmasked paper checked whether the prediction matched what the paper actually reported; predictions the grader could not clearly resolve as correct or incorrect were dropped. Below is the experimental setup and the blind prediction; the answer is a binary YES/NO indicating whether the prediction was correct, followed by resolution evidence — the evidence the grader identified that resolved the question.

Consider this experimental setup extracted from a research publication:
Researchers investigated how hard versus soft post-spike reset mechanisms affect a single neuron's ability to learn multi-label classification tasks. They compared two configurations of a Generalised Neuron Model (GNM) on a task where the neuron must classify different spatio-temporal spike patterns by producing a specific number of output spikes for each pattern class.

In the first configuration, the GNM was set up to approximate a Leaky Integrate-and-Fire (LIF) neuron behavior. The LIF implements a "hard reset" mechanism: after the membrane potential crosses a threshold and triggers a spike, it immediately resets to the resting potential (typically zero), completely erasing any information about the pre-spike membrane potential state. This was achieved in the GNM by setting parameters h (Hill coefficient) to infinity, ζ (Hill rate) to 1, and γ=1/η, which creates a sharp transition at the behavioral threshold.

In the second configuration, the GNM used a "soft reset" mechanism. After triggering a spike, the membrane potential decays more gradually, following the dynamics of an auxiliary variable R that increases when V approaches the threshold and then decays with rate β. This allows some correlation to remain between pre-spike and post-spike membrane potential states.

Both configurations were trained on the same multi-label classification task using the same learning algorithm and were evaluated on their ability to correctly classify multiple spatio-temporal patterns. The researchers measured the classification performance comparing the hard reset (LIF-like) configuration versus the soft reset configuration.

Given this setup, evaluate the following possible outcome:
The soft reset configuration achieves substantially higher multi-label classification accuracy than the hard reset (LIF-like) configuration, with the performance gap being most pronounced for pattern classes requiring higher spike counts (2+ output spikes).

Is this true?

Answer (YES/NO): YES